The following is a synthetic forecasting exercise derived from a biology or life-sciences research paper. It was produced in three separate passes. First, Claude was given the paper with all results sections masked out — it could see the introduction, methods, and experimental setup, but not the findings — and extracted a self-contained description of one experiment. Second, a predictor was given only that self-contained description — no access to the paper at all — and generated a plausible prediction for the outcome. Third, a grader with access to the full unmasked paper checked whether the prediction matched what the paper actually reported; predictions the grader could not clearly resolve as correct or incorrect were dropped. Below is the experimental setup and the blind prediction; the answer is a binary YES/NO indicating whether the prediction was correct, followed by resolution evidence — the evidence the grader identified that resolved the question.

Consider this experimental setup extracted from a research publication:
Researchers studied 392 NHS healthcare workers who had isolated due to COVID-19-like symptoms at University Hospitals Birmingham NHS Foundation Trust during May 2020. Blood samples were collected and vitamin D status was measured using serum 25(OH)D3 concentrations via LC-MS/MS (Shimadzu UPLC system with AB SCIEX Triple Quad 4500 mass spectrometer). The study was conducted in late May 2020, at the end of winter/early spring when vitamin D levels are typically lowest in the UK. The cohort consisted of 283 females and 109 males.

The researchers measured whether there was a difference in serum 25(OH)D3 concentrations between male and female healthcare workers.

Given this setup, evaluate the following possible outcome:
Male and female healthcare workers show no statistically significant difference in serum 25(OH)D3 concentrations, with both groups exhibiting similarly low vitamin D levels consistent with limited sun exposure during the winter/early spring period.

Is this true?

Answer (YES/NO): NO